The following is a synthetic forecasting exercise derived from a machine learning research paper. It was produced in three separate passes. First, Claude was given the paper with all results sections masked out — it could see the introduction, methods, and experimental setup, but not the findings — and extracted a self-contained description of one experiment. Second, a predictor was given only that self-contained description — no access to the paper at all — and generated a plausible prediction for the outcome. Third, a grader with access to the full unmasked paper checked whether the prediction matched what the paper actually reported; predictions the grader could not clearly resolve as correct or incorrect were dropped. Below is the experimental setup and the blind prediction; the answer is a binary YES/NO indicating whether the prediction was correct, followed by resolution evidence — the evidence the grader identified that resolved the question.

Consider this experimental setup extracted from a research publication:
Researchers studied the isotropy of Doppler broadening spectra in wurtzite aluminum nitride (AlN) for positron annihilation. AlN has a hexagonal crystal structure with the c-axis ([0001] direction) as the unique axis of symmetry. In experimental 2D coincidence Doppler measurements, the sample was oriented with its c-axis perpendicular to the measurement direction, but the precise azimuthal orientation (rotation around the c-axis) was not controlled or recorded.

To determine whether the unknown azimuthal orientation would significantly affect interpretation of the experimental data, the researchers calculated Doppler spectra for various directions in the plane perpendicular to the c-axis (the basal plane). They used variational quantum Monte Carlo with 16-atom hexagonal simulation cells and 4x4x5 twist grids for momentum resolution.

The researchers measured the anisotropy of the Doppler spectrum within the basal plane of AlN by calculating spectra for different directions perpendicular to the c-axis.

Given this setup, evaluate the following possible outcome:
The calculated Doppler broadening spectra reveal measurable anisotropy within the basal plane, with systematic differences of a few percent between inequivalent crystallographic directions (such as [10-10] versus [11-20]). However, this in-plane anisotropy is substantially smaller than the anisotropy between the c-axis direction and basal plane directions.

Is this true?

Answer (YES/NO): NO